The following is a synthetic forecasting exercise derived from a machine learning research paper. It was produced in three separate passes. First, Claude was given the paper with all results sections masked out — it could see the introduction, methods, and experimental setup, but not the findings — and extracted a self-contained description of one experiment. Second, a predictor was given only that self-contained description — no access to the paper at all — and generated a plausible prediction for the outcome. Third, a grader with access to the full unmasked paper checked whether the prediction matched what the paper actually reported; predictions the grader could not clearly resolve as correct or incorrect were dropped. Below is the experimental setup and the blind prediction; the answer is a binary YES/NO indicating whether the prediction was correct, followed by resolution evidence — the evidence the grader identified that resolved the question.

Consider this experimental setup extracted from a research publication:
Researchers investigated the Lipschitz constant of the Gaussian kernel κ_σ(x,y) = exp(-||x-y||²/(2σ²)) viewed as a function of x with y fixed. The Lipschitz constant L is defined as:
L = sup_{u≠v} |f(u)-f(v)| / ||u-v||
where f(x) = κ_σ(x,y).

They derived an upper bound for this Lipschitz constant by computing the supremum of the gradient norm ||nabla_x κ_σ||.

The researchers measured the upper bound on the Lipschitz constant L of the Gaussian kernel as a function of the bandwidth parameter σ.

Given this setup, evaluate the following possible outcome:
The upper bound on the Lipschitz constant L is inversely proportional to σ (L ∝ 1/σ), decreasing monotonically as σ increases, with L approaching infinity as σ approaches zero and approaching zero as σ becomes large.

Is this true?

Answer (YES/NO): YES